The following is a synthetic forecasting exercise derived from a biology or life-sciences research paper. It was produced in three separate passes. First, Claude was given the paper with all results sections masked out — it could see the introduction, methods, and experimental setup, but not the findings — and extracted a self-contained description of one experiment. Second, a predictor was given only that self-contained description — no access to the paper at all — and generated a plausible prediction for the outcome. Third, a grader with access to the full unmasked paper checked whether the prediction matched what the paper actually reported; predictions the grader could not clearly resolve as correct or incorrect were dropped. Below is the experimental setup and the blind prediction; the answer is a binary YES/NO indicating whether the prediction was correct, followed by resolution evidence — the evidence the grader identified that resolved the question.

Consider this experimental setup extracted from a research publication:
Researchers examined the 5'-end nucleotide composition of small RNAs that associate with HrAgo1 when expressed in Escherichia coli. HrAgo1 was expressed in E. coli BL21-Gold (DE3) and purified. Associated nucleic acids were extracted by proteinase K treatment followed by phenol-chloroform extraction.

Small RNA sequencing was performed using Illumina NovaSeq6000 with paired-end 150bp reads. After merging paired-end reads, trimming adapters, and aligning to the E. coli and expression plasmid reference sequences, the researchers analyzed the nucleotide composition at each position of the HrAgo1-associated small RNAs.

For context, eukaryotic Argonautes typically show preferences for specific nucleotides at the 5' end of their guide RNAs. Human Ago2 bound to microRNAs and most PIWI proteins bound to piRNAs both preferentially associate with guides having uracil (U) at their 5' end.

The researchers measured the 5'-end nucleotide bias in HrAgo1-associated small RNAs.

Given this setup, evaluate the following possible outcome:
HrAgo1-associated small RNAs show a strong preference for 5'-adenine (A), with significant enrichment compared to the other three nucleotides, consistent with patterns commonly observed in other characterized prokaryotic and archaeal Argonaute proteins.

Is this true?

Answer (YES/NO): NO